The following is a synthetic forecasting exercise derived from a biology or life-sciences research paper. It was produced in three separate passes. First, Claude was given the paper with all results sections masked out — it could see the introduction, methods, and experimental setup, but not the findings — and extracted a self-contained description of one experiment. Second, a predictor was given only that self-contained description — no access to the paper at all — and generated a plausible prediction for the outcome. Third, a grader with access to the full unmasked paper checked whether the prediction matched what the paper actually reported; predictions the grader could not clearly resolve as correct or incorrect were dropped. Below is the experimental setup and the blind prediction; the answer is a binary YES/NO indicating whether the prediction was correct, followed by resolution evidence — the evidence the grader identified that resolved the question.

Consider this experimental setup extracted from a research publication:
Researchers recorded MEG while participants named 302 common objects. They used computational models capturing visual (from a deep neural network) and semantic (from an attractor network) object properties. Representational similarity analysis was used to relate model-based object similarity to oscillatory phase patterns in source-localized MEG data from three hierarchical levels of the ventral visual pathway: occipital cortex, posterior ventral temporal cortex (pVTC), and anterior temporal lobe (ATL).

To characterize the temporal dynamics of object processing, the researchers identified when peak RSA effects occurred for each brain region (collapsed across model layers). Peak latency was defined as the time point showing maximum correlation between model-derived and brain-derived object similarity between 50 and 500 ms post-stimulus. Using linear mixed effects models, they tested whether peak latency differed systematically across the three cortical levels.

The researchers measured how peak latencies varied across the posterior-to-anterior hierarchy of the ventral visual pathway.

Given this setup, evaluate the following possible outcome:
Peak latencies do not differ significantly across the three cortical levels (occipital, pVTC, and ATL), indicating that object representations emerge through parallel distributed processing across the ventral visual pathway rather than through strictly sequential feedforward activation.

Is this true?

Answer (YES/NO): NO